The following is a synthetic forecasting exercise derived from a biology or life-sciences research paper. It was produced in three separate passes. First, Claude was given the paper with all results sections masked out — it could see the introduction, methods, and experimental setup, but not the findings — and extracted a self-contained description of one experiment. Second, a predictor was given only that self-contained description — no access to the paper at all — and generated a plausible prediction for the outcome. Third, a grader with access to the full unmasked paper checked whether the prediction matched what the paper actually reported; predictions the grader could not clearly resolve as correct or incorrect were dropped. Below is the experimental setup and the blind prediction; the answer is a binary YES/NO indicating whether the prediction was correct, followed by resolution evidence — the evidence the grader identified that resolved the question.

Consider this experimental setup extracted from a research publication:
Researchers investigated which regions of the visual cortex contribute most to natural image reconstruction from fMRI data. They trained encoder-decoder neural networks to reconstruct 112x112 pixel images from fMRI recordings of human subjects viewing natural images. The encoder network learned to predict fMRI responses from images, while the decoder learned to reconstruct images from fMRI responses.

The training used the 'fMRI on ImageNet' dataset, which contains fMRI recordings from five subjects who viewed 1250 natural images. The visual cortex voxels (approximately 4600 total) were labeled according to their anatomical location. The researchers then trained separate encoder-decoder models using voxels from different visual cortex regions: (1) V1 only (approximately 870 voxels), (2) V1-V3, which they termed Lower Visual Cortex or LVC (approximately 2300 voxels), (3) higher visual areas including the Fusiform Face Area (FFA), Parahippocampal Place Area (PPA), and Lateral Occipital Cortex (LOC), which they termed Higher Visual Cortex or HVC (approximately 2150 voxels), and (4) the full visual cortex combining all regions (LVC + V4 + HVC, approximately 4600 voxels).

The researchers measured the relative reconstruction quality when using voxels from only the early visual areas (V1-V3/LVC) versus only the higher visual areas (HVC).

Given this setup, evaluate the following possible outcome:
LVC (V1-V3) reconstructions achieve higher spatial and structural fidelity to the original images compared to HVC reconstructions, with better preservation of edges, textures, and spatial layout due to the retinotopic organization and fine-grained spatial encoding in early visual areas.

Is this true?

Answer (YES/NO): YES